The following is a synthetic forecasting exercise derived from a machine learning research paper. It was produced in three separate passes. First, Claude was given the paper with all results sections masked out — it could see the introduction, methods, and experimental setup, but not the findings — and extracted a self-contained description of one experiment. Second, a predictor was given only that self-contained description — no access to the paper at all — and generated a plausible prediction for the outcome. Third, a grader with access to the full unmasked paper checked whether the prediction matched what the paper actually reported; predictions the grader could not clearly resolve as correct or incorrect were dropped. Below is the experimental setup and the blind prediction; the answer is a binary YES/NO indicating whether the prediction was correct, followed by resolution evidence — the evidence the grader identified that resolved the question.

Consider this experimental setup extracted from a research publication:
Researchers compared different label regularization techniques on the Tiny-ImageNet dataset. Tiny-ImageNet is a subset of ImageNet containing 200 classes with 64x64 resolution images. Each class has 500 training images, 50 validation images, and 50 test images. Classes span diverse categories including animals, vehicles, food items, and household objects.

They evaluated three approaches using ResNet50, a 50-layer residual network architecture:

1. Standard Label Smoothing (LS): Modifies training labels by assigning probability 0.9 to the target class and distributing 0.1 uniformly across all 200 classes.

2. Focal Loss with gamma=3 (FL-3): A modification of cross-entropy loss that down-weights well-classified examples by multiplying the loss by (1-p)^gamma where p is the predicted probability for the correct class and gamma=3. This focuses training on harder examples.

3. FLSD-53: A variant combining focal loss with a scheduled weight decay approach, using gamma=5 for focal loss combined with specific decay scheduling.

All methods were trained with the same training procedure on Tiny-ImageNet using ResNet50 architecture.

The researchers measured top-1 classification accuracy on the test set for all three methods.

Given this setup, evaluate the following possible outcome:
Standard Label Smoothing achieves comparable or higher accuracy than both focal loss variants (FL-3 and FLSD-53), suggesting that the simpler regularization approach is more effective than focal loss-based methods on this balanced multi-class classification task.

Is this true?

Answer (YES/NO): YES